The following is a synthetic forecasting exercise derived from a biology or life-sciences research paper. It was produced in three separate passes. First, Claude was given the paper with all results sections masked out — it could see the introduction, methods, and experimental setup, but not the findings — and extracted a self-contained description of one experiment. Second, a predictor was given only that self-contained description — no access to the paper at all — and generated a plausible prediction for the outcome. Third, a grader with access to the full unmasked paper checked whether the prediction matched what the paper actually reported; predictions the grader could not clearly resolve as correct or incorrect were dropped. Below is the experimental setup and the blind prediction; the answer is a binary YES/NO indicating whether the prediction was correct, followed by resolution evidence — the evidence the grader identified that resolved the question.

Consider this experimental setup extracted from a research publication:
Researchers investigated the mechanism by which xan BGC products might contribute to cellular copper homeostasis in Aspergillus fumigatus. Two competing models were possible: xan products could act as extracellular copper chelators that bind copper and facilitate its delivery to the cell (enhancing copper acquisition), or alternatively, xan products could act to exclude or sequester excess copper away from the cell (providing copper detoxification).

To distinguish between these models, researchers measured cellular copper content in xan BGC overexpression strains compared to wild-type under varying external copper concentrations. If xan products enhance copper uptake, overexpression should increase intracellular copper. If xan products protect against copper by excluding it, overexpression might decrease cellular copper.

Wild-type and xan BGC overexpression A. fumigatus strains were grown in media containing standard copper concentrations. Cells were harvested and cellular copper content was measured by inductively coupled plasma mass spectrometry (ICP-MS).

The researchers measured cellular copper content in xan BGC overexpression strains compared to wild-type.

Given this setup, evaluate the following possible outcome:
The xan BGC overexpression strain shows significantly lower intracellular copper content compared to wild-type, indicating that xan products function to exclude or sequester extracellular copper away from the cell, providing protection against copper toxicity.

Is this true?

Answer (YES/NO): NO